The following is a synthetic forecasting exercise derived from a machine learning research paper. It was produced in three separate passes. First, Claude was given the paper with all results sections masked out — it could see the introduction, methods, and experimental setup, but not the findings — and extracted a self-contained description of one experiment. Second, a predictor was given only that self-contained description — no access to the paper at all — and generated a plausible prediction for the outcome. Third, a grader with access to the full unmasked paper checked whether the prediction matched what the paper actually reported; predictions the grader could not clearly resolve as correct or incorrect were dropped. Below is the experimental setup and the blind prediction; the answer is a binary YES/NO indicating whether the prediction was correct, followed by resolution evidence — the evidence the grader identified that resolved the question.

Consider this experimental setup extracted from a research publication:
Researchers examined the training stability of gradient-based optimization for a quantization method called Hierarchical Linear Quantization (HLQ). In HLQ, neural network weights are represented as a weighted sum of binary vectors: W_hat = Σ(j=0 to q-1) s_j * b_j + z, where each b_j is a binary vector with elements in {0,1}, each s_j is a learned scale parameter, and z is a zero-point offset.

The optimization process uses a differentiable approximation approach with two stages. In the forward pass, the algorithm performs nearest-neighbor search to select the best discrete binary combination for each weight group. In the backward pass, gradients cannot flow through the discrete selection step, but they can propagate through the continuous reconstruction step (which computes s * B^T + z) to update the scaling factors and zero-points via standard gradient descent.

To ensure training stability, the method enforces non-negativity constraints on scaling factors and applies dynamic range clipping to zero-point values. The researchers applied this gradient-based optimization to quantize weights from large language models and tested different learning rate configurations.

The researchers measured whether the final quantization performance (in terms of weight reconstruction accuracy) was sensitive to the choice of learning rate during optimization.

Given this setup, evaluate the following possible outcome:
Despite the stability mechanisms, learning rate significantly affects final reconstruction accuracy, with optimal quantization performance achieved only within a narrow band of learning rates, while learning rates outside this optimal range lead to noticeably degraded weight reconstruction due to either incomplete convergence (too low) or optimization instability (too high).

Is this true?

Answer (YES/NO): YES